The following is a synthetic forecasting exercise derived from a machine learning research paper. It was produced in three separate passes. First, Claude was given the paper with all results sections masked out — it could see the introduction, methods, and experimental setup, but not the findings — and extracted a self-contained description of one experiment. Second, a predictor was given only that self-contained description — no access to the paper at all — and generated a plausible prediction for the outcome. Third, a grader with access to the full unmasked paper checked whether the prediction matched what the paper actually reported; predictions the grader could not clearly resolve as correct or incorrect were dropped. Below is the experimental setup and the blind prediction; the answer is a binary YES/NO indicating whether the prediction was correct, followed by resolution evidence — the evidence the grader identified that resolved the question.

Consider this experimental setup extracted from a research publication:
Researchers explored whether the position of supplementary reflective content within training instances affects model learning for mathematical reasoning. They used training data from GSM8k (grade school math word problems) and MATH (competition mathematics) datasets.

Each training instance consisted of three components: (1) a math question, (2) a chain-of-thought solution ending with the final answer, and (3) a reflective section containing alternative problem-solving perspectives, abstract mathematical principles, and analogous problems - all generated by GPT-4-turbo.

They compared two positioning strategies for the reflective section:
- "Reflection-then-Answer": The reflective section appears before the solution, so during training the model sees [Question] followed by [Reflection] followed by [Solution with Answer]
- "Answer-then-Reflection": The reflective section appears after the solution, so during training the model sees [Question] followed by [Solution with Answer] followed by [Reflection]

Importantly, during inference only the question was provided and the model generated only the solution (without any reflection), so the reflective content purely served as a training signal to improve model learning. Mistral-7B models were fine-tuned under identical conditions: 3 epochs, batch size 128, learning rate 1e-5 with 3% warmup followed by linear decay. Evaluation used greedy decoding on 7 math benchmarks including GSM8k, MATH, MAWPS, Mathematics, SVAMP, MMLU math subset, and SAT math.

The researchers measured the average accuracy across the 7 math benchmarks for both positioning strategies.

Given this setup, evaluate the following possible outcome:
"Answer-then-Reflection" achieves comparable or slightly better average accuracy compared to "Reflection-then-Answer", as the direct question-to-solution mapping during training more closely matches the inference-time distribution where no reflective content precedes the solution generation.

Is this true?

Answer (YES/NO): YES